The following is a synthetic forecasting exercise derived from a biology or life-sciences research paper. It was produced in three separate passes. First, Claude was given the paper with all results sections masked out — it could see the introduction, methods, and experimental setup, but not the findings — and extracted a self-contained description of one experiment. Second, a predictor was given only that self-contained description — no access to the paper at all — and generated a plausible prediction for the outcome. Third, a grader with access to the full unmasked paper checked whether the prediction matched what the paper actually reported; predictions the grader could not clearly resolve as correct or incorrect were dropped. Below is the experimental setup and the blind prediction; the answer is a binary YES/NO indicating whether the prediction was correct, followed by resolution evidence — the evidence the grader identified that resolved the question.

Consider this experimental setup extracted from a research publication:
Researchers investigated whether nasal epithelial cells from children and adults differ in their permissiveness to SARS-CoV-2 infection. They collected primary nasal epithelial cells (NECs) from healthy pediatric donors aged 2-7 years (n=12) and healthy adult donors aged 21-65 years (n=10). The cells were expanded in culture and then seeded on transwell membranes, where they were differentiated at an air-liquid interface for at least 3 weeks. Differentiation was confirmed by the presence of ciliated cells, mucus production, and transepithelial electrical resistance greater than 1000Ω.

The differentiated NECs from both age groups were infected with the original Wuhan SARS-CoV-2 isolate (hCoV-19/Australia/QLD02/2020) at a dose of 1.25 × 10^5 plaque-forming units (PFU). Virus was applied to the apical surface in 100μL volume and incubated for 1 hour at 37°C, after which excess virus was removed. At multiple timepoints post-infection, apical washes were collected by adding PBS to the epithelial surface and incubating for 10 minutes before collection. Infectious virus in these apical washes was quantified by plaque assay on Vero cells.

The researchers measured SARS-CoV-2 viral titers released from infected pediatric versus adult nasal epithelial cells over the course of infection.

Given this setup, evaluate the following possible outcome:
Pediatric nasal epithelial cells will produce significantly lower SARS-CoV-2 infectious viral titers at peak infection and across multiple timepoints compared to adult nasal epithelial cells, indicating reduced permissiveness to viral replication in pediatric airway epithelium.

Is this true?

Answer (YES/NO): YES